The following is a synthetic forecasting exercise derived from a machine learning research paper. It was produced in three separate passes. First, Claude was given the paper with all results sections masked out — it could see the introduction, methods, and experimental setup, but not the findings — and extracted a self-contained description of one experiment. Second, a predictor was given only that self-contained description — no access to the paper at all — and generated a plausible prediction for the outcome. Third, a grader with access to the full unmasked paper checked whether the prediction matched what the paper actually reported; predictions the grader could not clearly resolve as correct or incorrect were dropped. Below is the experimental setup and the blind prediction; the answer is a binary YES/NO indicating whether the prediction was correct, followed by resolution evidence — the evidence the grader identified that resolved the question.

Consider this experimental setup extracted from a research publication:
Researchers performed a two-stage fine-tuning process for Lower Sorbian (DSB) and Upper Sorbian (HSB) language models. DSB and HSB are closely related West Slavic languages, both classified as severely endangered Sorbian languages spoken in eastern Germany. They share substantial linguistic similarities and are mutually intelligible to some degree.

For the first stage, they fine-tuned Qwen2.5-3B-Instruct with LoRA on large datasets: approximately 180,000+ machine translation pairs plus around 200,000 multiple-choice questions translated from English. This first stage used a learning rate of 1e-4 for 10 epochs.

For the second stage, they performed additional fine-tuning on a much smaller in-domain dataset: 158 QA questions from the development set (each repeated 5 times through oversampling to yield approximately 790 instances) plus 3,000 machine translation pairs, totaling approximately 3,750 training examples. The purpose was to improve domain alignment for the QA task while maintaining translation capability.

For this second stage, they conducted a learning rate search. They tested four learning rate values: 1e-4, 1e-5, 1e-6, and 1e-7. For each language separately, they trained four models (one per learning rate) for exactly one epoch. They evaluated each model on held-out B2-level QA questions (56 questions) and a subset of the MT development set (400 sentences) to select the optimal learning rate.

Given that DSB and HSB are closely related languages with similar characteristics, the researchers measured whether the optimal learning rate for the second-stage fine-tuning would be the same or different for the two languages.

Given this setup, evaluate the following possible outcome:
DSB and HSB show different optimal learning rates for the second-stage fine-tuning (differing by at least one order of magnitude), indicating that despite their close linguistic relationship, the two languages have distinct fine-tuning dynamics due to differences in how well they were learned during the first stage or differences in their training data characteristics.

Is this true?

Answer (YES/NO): YES